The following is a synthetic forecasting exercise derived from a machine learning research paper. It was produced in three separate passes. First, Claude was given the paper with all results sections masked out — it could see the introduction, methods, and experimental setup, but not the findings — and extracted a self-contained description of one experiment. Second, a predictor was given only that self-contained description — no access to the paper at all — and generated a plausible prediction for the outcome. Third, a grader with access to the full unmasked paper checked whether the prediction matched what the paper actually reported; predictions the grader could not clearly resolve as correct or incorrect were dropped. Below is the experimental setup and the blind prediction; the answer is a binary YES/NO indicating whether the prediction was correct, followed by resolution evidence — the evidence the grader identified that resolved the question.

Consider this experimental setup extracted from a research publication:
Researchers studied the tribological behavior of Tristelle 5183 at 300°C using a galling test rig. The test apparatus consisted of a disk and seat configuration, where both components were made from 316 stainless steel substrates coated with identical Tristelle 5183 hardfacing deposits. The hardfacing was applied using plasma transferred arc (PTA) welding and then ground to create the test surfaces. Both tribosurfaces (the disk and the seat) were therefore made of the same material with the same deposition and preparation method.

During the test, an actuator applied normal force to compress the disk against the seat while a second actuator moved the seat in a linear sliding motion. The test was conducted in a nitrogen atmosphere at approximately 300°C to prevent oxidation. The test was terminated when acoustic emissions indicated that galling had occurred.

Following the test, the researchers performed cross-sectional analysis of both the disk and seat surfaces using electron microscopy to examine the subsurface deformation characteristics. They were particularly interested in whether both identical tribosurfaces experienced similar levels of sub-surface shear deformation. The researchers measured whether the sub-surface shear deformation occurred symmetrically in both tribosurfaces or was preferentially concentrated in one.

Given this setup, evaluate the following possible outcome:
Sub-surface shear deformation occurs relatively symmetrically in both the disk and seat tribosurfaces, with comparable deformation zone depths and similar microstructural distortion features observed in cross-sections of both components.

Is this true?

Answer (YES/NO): NO